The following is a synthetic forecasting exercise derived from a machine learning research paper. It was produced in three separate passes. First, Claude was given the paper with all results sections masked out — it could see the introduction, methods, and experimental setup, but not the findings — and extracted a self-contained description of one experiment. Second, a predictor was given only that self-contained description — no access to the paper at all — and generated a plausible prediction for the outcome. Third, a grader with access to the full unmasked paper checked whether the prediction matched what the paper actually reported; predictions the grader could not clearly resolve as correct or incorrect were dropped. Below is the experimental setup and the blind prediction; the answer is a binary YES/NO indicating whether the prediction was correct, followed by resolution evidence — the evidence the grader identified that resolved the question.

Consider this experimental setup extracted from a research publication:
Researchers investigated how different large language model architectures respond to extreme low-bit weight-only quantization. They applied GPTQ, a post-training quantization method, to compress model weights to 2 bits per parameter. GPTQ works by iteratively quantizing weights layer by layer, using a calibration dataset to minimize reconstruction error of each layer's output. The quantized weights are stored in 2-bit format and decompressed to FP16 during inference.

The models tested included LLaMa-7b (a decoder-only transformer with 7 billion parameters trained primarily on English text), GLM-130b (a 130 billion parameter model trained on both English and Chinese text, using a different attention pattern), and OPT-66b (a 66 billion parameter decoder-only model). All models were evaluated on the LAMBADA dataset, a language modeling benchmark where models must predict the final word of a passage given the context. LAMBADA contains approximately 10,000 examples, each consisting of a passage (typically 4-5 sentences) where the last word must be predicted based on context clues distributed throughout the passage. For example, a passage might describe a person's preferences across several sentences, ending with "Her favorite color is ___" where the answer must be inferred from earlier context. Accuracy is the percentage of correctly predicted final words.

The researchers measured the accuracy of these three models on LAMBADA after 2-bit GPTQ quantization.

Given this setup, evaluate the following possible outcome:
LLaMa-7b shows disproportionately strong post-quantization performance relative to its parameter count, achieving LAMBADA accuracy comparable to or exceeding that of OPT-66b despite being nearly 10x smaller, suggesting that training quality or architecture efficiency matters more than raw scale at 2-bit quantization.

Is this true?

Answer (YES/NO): NO